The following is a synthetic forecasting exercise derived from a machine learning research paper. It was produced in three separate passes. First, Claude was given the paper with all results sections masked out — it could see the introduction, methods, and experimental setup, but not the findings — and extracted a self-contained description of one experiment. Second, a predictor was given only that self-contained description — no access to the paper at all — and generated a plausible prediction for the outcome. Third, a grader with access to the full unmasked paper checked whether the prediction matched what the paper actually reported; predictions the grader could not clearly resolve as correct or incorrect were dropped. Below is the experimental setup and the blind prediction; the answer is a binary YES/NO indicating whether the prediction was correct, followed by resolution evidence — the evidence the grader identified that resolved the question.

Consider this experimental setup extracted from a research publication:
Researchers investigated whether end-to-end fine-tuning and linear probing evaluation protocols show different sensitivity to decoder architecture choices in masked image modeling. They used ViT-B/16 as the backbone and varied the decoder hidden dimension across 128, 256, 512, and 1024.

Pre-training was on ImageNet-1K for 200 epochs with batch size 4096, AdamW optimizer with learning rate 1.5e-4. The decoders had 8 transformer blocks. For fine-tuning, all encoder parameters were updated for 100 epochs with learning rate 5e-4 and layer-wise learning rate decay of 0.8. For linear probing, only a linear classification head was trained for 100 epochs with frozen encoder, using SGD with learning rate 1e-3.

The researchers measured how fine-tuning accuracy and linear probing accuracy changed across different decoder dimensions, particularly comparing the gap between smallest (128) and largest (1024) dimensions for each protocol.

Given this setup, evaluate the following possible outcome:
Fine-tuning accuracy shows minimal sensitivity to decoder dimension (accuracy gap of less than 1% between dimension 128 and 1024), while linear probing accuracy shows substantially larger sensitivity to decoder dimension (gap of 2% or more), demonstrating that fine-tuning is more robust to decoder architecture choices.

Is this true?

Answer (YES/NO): YES